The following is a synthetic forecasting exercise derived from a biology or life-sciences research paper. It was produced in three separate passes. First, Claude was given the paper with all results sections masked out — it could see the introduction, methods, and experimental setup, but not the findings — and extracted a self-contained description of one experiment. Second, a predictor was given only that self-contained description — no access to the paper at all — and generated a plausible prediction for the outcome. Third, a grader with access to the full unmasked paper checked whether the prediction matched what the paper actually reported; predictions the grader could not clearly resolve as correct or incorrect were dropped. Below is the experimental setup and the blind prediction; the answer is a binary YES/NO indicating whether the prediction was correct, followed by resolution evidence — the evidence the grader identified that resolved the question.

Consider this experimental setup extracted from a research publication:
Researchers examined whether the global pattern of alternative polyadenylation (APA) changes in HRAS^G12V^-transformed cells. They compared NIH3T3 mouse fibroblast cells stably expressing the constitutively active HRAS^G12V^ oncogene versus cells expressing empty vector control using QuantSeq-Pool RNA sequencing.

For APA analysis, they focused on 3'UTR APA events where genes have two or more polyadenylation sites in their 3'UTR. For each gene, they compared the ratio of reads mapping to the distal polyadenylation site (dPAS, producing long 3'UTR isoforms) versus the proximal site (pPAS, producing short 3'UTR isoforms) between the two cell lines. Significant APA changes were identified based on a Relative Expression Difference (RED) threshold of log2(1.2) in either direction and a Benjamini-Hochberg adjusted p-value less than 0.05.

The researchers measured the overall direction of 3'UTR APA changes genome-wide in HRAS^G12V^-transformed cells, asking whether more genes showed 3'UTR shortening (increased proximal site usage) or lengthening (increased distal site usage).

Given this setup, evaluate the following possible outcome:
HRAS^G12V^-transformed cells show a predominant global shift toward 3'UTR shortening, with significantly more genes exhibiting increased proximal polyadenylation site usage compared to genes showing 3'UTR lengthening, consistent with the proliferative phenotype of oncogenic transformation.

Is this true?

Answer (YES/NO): NO